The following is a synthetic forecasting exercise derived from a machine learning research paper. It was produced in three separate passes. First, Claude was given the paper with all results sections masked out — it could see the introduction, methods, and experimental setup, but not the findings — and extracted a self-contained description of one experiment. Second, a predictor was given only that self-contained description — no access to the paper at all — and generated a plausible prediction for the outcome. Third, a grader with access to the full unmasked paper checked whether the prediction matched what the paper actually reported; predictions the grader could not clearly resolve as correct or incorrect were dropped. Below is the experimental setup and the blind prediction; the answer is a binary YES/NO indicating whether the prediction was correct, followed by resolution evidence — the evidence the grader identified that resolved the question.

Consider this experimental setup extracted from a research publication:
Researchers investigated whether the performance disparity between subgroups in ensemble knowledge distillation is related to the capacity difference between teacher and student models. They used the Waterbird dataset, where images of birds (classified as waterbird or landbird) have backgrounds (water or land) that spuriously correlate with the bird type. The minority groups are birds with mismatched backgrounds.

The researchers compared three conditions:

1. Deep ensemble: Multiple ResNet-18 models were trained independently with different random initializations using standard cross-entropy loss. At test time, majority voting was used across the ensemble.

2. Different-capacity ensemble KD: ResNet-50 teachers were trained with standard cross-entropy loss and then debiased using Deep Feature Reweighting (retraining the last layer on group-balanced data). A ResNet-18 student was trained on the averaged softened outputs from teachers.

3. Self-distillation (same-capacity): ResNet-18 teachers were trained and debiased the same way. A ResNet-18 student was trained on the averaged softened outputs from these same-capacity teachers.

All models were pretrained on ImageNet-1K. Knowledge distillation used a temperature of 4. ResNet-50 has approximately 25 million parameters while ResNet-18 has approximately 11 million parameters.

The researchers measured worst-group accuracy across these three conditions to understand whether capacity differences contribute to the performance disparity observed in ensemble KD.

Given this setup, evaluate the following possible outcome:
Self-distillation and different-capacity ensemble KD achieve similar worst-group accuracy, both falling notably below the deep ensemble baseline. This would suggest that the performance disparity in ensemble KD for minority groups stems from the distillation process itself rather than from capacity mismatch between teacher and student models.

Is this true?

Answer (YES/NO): NO